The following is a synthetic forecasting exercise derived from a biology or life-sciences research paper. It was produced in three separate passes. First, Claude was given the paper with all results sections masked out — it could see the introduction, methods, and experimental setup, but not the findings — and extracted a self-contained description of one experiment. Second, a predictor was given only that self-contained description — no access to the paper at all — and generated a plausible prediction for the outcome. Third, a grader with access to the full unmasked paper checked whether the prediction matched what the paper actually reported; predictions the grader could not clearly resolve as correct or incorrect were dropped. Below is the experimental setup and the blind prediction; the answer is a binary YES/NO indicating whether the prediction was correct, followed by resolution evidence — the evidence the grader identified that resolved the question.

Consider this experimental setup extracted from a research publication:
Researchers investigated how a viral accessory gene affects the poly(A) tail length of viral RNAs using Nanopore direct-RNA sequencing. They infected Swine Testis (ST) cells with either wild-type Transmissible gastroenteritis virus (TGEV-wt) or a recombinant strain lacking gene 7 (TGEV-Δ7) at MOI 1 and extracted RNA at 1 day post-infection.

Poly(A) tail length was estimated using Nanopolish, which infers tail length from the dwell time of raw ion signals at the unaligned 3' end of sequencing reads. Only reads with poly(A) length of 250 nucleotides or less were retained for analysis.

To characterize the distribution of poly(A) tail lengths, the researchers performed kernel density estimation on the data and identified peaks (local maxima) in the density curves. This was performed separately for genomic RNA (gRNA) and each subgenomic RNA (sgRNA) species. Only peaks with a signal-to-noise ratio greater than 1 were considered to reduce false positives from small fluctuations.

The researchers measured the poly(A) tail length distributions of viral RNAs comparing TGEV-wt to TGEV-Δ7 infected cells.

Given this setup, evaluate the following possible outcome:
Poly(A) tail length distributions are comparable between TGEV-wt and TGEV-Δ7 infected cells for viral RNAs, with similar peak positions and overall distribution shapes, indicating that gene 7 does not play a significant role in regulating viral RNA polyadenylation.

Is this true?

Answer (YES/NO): NO